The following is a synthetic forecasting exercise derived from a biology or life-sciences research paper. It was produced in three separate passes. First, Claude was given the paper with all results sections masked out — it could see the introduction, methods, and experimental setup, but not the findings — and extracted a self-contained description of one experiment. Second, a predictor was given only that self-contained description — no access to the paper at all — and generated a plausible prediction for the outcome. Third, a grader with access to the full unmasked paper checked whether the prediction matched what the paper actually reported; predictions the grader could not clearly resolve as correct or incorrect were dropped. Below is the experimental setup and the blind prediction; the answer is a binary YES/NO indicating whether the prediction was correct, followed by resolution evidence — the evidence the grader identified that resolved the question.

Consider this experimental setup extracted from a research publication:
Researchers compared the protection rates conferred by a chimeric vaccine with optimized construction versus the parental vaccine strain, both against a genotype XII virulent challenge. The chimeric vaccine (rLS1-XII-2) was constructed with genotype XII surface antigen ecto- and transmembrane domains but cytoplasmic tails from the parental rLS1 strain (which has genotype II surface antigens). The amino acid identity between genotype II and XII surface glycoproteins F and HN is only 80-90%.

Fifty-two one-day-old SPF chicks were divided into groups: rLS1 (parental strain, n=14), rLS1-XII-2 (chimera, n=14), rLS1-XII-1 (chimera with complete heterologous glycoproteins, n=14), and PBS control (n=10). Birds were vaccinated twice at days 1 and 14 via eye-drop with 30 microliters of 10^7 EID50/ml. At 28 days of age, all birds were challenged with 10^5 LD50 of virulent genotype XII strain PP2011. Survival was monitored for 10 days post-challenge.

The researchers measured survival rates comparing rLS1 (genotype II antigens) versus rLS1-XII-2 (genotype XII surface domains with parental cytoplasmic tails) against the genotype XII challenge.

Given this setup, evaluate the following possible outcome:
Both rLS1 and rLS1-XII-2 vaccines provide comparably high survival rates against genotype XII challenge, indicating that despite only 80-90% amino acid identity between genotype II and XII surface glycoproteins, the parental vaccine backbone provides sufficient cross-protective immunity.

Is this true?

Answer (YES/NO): YES